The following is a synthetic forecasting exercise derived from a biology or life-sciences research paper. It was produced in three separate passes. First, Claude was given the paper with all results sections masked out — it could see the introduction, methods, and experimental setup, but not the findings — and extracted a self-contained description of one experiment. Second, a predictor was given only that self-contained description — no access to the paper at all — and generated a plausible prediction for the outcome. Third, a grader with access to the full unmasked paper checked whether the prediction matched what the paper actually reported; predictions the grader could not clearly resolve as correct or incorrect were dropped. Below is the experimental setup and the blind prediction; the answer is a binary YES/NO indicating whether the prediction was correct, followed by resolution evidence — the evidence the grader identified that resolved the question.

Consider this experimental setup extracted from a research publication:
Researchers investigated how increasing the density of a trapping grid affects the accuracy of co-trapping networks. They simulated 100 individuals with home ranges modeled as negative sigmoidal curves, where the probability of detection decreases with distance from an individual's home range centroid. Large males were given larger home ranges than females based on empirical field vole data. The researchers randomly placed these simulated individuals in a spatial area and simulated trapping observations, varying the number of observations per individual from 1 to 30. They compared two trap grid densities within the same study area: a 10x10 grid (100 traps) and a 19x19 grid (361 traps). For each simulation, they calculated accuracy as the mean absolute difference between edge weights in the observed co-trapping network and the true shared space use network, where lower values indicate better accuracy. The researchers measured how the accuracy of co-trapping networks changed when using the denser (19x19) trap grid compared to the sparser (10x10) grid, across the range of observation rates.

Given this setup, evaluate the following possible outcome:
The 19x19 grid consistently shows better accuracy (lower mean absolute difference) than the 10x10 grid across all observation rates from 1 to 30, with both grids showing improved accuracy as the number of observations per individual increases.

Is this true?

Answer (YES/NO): NO